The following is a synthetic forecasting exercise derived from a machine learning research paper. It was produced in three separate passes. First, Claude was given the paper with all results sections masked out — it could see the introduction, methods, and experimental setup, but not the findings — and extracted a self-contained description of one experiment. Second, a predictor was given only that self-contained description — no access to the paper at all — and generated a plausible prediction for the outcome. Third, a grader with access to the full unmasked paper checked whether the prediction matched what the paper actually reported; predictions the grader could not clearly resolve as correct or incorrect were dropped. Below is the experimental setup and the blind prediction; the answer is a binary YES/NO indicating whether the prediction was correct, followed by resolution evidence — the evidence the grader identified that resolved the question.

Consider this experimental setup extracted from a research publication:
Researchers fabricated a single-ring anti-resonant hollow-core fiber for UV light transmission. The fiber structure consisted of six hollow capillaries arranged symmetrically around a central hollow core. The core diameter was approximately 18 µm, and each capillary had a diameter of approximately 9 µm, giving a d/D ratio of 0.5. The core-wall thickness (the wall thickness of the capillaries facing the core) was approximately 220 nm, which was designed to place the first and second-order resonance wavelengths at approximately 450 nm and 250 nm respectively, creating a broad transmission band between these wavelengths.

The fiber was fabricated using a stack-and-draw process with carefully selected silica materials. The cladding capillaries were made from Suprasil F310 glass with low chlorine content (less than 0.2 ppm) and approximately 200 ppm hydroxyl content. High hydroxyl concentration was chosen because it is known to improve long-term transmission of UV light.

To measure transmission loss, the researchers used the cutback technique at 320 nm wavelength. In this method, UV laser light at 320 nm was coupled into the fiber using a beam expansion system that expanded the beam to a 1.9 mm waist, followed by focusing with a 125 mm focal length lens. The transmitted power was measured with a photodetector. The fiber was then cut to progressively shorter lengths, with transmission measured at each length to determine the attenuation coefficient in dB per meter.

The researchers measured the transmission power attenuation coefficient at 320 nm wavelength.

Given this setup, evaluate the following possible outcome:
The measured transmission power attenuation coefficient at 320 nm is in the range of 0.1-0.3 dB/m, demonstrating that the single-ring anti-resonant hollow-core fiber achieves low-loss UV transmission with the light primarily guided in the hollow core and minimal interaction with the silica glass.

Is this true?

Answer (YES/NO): YES